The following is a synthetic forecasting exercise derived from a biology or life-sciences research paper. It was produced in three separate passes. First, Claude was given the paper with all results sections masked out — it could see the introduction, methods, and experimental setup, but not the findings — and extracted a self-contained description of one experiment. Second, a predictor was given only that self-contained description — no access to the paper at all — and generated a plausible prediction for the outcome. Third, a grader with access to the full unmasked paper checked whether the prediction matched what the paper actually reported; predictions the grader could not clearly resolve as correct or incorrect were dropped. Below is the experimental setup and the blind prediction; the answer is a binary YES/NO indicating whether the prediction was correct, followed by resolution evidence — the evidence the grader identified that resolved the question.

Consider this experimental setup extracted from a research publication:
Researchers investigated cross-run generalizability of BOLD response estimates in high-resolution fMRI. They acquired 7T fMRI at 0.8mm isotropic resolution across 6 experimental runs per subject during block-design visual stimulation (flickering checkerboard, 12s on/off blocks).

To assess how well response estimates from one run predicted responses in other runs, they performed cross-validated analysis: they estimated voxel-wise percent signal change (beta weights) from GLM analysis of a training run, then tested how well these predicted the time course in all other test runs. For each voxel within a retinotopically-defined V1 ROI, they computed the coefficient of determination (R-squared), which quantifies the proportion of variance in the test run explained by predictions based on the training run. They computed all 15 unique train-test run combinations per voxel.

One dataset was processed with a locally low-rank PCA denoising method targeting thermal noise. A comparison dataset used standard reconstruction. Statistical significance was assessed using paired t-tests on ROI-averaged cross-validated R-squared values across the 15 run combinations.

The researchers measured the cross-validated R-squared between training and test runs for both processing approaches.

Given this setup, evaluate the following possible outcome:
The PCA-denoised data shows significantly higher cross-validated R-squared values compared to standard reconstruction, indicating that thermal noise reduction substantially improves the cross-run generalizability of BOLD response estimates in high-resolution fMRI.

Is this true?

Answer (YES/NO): YES